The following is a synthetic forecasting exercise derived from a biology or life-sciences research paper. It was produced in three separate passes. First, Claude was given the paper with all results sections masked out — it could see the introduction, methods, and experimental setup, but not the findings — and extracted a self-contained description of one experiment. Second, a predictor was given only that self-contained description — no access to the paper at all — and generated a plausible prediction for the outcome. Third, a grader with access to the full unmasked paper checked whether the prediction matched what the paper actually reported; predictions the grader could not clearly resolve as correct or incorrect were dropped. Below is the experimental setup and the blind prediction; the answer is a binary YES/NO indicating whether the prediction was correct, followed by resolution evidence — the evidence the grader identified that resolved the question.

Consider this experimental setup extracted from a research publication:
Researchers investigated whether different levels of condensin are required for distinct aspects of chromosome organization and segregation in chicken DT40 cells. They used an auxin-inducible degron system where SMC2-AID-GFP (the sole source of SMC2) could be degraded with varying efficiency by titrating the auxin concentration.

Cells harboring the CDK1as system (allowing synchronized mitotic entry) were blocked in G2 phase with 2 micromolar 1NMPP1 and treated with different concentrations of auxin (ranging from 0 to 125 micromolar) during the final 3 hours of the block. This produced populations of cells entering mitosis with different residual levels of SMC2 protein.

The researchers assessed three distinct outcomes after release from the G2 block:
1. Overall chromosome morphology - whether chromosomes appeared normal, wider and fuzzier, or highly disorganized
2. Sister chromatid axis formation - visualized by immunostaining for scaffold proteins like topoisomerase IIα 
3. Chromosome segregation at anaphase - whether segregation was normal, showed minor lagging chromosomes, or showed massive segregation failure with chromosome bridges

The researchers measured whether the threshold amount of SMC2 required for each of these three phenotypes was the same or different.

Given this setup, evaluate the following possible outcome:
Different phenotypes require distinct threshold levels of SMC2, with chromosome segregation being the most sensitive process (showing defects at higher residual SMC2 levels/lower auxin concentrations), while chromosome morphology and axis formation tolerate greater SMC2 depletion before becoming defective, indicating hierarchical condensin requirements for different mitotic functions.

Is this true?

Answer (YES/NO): NO